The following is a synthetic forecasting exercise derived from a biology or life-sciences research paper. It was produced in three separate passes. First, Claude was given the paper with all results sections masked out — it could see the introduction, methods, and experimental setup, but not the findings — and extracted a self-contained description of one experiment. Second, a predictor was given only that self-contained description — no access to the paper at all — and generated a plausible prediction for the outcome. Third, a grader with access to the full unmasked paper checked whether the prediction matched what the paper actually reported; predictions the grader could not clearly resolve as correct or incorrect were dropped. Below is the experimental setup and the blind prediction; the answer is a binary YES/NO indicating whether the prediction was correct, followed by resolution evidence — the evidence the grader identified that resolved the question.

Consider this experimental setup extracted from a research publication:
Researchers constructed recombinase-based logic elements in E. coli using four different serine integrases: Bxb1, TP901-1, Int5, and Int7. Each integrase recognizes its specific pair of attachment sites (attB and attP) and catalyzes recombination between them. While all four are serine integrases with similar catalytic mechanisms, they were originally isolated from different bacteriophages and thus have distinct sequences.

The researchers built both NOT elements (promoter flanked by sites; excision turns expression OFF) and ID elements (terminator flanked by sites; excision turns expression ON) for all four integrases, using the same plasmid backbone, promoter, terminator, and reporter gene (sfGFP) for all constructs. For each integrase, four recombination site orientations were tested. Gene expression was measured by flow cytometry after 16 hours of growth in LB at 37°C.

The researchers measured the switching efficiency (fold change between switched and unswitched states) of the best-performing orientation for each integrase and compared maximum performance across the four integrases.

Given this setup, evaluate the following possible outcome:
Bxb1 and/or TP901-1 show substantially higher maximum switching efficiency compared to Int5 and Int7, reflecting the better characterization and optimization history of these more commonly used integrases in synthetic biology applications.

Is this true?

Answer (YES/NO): NO